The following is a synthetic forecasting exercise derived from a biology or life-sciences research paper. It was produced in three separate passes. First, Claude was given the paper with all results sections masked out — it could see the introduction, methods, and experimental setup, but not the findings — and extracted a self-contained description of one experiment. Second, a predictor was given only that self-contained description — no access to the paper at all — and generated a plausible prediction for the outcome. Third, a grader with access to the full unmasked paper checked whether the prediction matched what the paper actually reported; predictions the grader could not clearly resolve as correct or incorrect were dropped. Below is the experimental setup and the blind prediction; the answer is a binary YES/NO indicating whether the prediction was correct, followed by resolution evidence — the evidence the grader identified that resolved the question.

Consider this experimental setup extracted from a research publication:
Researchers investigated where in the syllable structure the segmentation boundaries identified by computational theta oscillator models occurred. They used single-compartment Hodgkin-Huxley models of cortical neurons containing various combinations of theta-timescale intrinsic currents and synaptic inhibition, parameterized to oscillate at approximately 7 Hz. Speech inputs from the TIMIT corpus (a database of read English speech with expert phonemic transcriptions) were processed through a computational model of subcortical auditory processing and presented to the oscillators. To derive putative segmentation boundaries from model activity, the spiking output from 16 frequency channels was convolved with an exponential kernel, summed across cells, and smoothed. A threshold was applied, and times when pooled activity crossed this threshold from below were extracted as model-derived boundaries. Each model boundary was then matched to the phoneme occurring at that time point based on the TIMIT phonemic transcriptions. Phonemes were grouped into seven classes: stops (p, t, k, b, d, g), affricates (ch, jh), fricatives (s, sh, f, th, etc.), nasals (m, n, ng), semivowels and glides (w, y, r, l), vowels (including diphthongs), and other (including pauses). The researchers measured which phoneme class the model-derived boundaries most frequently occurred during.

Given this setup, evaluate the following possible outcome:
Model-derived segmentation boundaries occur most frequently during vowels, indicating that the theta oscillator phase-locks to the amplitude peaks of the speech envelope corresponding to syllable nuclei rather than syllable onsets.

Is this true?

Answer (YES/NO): YES